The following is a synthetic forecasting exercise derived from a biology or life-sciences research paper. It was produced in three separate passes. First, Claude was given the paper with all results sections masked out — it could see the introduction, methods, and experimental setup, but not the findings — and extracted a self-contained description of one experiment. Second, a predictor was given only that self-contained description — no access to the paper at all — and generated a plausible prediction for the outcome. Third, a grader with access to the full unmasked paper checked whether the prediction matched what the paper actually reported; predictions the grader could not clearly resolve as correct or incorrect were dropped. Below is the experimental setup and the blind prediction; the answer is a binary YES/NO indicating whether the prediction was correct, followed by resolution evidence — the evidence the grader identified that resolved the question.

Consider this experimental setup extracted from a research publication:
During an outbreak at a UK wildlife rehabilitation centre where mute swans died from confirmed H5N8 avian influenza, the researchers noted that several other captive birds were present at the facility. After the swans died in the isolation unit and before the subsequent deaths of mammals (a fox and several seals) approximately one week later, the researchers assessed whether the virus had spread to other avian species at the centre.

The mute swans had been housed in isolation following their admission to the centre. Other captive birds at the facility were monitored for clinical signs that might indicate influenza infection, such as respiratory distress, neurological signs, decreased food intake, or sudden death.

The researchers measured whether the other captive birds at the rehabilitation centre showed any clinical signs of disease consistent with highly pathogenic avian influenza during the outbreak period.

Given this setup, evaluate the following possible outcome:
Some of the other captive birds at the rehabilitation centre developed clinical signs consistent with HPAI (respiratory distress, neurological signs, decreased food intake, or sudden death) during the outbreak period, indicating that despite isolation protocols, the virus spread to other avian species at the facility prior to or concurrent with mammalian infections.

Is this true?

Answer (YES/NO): NO